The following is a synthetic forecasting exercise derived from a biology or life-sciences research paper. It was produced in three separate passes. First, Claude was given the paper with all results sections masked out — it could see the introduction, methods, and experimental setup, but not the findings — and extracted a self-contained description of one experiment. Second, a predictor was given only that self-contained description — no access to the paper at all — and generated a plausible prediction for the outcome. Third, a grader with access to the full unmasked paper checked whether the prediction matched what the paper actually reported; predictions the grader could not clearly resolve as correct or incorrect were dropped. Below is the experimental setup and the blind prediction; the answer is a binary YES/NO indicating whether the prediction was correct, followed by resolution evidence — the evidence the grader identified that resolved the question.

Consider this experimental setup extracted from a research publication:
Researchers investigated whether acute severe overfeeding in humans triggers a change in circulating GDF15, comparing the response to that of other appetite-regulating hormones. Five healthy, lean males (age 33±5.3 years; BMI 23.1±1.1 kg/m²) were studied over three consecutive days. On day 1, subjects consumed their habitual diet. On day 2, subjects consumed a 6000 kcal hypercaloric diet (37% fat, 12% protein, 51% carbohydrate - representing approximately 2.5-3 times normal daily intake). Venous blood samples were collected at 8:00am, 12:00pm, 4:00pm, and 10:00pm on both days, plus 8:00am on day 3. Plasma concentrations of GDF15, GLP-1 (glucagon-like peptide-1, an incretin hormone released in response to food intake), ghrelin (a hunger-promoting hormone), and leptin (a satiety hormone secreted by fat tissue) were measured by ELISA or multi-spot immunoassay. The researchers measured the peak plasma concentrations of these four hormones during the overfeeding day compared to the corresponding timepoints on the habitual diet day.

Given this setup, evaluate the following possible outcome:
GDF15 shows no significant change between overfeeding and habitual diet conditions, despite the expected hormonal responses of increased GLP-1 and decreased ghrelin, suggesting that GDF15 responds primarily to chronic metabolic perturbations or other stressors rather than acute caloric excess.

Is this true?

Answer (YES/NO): YES